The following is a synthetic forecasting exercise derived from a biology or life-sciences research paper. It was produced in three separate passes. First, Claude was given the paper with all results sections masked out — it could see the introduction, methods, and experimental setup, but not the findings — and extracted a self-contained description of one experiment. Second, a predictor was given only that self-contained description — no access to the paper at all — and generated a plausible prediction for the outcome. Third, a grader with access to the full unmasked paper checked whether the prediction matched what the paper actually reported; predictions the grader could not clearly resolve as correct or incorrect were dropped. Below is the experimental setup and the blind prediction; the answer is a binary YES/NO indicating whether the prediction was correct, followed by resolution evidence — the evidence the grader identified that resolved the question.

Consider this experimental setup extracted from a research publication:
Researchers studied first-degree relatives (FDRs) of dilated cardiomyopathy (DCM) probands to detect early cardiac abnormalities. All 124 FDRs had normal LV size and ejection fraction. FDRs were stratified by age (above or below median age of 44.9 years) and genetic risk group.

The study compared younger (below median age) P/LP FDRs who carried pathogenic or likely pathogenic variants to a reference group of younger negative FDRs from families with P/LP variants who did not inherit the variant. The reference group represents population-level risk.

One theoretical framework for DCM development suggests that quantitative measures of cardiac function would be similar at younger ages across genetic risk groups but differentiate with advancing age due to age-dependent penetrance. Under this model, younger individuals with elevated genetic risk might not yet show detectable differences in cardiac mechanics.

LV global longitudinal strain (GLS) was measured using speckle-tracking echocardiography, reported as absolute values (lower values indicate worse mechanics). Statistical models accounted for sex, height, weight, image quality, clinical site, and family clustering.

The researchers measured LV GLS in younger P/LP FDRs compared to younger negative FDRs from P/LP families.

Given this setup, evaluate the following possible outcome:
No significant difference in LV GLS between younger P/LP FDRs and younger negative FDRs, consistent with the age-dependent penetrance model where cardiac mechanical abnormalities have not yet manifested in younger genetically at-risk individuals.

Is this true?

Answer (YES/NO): YES